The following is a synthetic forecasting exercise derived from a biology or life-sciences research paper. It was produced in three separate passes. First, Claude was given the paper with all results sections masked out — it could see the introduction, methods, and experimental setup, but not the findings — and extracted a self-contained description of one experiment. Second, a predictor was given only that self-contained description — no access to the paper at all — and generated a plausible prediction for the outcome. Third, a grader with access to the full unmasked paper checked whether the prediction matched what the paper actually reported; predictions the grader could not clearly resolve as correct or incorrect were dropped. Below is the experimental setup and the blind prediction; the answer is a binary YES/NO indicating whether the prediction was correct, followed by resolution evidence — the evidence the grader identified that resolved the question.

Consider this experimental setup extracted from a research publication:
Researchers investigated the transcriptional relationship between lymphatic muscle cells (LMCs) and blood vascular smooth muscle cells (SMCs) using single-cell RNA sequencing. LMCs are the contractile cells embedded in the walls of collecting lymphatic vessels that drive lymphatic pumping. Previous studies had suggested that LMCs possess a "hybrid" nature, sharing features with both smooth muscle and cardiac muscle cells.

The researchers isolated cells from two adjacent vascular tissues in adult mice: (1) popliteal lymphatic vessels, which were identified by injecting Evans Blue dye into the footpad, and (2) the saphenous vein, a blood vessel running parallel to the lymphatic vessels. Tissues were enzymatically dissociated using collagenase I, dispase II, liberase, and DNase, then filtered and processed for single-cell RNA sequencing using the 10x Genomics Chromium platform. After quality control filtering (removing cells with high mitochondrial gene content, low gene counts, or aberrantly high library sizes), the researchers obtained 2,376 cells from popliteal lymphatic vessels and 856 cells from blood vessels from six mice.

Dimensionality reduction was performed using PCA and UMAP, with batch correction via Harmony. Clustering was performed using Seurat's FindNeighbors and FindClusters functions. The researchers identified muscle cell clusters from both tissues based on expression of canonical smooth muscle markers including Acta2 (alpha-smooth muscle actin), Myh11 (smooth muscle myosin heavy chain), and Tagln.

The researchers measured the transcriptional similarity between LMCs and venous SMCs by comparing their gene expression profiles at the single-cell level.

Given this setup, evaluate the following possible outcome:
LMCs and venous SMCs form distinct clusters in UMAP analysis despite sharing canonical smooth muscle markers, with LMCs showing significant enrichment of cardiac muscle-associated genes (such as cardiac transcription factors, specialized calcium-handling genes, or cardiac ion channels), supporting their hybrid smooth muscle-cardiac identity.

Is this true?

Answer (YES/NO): NO